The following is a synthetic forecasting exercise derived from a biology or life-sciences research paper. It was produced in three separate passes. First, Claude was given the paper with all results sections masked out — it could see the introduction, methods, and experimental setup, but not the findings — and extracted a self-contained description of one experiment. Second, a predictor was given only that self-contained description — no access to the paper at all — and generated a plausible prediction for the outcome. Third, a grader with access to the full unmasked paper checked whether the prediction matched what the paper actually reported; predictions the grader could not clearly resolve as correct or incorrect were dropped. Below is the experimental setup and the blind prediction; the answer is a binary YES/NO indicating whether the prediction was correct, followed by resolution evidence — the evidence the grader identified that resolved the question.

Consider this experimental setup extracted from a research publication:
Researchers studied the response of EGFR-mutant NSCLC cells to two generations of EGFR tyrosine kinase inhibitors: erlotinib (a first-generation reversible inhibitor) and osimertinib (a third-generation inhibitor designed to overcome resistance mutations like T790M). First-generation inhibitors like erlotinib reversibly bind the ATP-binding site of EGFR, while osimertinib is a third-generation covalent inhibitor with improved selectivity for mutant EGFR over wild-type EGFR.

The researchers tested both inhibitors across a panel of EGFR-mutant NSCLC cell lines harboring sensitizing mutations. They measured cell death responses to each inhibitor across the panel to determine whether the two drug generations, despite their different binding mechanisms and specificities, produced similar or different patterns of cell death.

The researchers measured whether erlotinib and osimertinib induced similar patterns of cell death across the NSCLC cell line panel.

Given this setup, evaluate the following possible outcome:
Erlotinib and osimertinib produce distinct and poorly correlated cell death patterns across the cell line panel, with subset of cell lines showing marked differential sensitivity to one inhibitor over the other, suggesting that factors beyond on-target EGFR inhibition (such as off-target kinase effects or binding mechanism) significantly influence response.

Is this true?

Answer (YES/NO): NO